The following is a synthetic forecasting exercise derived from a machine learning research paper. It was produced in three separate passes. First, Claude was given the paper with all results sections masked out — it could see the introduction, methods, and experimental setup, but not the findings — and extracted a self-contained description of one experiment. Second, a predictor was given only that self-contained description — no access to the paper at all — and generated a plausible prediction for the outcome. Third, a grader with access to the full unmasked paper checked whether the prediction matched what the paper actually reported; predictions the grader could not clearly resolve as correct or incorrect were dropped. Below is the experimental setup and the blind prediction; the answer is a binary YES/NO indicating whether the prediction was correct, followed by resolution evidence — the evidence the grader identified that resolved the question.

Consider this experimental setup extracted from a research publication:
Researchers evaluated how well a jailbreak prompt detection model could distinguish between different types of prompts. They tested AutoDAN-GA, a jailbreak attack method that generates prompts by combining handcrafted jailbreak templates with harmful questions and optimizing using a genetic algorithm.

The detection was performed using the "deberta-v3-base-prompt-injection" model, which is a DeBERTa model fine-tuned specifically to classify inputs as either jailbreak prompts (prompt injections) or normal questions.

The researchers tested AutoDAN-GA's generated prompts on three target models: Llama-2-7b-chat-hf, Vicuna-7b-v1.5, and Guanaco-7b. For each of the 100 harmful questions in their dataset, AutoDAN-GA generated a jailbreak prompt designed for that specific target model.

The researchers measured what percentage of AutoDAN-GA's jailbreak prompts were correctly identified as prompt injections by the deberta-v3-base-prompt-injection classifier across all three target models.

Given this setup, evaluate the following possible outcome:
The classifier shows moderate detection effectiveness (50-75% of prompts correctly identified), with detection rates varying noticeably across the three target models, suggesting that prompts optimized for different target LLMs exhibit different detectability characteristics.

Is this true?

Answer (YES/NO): NO